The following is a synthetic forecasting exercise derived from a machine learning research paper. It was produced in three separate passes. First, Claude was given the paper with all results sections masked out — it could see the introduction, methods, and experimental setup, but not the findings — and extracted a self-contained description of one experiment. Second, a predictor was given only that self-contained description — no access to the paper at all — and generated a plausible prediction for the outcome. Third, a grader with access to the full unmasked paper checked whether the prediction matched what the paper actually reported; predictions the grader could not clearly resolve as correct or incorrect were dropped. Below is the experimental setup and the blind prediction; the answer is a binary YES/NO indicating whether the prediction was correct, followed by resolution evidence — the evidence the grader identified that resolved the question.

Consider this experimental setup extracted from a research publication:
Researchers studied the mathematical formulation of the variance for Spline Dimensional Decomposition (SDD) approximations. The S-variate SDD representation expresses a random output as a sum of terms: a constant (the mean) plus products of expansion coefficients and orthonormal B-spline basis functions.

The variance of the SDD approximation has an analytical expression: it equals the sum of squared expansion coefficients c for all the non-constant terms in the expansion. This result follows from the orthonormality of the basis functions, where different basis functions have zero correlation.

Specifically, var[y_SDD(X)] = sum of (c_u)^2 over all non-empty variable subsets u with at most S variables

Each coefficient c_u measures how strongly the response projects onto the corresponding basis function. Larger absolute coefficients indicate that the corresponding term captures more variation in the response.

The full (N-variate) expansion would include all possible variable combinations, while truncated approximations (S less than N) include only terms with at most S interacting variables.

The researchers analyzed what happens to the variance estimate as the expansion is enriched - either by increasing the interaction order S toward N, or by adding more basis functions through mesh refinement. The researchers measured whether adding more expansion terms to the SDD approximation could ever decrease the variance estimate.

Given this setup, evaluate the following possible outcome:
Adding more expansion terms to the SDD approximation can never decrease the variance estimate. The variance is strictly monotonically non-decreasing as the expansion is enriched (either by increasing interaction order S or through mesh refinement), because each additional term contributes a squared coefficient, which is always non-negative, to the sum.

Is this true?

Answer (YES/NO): YES